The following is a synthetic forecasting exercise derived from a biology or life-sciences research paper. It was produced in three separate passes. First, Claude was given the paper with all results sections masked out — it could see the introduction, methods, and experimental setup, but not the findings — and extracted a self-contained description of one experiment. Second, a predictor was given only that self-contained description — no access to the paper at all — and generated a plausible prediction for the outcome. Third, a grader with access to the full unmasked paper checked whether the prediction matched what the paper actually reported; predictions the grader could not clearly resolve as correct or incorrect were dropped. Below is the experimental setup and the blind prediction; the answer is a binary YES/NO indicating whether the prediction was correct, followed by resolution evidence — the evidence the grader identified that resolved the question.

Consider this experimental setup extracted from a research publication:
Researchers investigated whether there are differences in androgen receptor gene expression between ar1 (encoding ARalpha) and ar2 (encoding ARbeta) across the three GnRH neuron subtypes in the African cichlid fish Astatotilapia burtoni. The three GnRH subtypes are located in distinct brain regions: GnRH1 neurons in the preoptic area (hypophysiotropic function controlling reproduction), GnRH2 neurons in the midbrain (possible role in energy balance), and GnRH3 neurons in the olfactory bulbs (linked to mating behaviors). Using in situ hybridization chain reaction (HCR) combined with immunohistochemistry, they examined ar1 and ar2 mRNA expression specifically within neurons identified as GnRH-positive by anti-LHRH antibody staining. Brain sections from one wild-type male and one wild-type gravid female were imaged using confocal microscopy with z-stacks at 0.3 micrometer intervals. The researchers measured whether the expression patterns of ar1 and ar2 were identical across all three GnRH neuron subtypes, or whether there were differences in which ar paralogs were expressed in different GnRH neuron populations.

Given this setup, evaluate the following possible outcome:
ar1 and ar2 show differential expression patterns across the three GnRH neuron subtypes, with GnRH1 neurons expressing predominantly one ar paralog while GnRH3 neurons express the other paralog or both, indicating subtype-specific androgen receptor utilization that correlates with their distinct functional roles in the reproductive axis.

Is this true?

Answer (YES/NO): YES